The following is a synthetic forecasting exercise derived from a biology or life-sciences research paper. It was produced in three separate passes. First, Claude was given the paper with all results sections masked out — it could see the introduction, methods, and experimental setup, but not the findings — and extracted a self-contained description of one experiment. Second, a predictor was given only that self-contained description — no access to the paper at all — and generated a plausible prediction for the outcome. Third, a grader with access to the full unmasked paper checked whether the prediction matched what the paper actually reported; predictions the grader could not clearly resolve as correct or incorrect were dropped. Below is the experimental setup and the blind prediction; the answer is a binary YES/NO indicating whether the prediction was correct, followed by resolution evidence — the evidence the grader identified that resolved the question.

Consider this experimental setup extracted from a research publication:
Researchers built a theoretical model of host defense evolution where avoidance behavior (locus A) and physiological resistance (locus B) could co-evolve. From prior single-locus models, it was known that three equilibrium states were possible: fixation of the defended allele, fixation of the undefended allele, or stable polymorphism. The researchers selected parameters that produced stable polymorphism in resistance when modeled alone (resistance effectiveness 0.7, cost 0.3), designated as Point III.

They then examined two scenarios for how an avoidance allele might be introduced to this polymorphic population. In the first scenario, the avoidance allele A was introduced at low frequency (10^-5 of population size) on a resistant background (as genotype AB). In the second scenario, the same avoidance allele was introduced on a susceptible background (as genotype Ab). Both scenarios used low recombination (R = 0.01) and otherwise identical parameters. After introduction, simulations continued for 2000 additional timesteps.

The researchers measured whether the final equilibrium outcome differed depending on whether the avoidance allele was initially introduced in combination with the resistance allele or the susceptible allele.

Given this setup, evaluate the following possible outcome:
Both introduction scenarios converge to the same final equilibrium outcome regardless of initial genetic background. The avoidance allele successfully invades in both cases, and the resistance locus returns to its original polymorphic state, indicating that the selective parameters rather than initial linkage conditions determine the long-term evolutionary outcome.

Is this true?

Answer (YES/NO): NO